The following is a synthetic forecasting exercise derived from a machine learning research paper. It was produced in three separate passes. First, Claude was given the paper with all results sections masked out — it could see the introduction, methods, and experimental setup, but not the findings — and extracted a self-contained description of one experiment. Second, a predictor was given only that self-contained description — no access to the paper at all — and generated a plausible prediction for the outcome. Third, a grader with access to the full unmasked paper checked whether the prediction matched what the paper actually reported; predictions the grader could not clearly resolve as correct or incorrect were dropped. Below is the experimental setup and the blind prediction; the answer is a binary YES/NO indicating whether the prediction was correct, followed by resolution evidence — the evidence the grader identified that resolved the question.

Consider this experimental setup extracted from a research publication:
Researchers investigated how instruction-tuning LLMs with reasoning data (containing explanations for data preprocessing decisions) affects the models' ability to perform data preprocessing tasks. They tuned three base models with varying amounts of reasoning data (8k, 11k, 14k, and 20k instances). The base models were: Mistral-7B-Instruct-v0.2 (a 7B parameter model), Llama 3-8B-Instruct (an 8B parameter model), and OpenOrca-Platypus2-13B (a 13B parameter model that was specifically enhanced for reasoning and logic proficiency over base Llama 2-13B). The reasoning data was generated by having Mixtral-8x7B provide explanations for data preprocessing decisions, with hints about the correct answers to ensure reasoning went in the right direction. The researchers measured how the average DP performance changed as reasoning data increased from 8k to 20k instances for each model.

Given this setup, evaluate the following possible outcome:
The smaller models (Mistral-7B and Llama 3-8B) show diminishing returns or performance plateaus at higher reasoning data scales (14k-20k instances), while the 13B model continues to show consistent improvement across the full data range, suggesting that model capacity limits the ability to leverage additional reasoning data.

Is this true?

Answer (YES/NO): NO